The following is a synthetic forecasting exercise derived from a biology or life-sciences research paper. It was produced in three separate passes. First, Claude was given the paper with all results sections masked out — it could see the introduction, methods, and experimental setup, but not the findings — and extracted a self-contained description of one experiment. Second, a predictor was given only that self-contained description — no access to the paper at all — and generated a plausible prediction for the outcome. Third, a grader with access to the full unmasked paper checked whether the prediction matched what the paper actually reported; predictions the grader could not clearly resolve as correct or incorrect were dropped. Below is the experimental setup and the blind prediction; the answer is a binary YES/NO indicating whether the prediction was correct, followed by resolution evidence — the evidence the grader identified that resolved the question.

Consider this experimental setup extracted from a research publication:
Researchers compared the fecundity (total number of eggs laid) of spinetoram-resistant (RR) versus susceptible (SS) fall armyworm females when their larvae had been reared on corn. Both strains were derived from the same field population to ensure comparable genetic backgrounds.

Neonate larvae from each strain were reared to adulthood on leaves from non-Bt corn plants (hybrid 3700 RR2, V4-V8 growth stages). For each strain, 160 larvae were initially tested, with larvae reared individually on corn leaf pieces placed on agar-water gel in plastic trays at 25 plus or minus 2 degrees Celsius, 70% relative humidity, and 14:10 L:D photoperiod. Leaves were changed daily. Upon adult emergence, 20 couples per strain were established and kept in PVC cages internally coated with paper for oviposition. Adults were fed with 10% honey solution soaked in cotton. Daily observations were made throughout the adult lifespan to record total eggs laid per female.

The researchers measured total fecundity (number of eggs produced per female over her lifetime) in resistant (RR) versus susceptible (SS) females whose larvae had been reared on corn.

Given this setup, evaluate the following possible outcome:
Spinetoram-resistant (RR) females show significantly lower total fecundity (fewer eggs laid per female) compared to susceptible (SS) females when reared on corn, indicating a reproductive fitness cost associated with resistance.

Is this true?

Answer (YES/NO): NO